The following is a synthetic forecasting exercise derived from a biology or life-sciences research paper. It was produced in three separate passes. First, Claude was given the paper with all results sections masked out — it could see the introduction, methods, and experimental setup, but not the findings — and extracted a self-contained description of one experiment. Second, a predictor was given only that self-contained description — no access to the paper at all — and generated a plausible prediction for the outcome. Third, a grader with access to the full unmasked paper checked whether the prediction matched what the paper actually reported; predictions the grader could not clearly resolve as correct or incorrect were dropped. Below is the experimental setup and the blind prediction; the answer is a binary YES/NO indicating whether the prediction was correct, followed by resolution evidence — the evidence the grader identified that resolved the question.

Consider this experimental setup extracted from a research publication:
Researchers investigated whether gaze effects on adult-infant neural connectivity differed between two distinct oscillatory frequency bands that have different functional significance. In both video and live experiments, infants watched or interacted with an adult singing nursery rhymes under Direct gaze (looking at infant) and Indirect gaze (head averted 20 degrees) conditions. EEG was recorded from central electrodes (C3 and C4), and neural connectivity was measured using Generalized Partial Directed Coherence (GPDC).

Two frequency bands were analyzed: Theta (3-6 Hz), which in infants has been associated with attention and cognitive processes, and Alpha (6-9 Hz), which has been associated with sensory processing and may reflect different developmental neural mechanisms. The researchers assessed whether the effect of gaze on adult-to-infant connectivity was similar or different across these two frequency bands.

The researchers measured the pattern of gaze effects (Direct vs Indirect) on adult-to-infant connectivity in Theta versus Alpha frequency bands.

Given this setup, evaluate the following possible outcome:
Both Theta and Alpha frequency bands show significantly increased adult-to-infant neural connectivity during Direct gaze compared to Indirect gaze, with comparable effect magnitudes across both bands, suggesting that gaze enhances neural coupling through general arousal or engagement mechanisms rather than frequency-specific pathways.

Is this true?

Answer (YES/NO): NO